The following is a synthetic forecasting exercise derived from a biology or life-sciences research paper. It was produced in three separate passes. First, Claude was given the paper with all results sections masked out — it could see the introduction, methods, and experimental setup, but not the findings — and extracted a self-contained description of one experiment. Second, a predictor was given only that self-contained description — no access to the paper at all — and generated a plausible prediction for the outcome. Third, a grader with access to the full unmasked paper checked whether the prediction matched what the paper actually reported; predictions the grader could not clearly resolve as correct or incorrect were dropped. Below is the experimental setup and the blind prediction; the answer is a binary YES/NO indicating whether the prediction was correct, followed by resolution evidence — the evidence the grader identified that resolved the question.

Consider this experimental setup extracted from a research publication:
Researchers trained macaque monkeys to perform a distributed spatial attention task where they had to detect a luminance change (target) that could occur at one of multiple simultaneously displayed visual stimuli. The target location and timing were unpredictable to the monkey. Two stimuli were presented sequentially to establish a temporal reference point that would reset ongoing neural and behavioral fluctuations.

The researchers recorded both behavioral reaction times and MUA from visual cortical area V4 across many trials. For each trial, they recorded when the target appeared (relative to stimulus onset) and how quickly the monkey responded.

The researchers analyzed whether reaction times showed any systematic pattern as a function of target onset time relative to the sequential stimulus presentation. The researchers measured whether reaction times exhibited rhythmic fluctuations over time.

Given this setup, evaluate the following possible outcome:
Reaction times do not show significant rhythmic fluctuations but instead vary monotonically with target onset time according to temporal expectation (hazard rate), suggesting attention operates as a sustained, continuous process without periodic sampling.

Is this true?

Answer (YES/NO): NO